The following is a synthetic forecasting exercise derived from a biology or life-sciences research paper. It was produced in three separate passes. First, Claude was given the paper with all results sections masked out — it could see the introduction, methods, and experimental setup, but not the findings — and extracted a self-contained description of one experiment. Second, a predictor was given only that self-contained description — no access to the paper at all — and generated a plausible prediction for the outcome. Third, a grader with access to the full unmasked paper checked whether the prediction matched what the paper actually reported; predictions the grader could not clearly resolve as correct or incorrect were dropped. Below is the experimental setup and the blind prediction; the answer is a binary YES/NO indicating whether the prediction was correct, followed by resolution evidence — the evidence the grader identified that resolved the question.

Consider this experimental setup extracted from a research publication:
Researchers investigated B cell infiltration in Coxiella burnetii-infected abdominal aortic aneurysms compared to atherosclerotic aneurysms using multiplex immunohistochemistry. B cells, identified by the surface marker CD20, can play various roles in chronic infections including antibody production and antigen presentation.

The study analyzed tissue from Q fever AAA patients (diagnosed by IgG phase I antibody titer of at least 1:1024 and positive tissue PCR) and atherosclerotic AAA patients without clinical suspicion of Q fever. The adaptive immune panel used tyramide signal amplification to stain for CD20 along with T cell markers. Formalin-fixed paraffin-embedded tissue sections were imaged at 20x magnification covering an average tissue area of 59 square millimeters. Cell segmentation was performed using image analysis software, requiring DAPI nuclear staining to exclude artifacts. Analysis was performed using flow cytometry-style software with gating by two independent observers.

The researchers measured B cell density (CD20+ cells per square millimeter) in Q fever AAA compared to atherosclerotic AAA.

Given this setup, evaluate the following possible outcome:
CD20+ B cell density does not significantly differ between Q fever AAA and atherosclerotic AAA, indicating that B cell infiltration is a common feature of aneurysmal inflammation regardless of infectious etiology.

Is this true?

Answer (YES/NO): YES